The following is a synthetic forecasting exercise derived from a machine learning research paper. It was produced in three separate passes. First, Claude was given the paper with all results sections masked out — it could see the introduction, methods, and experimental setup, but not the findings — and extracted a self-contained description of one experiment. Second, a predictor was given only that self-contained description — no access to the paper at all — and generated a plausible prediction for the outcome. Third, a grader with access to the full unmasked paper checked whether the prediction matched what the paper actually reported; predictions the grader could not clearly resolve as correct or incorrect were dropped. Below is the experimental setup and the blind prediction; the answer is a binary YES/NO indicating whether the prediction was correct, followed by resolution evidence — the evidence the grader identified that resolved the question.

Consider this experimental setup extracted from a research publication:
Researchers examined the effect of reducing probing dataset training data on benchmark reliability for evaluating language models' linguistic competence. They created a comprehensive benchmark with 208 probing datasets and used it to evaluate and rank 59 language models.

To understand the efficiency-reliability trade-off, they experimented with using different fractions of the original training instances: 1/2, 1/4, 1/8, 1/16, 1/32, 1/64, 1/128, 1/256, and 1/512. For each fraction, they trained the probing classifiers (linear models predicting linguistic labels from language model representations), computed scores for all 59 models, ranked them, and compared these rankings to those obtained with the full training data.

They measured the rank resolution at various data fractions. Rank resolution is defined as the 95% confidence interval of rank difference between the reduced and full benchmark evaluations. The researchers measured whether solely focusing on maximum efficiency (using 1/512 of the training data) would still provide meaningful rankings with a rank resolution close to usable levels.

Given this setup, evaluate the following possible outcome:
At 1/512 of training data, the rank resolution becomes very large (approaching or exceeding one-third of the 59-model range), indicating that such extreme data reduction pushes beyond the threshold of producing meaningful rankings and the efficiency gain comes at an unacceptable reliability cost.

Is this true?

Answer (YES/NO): NO